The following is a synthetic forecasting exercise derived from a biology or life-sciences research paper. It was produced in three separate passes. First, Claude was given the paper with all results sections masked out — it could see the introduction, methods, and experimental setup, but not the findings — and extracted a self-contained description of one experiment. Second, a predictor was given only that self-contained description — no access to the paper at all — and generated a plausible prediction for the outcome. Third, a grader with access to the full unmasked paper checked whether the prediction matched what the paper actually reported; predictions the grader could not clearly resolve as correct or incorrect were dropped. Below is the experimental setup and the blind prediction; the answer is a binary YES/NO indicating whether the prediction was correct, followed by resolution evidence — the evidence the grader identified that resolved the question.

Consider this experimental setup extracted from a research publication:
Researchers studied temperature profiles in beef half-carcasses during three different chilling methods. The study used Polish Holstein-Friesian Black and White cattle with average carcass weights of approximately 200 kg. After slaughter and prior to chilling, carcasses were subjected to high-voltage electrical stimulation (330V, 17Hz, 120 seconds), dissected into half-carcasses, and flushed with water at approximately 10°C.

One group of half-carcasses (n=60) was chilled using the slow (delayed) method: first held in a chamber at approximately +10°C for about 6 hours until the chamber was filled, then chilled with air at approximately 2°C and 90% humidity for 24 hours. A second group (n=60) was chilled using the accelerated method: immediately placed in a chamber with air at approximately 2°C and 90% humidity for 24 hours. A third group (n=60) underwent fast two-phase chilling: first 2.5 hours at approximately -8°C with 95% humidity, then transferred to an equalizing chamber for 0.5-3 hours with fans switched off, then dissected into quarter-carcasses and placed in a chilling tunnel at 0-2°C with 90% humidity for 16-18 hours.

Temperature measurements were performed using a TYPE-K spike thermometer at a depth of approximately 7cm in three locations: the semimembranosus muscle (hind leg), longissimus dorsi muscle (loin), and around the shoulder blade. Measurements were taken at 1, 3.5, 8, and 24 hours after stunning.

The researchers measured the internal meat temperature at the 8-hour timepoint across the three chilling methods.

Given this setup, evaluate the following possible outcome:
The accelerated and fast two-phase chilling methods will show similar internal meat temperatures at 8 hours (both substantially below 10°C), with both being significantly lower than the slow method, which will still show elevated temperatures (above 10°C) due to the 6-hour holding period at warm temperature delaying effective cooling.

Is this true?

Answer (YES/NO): NO